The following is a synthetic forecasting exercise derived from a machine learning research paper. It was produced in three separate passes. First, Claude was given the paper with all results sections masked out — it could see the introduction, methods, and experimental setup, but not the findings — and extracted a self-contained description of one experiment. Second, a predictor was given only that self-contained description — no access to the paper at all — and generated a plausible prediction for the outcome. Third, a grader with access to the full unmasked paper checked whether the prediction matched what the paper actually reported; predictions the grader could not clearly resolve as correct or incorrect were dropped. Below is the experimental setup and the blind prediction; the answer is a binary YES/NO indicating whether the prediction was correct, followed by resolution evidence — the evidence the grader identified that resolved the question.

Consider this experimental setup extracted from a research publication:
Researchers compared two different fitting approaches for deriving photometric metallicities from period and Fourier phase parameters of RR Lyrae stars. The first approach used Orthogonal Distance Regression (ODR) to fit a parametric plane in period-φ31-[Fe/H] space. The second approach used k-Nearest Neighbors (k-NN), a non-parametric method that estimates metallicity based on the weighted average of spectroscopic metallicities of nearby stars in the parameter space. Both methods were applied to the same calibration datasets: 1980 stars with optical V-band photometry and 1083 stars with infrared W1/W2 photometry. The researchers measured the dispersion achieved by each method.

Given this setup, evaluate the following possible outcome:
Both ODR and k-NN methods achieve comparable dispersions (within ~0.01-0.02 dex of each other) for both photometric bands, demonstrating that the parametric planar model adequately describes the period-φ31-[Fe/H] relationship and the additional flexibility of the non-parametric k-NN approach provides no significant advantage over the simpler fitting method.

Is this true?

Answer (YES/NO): NO